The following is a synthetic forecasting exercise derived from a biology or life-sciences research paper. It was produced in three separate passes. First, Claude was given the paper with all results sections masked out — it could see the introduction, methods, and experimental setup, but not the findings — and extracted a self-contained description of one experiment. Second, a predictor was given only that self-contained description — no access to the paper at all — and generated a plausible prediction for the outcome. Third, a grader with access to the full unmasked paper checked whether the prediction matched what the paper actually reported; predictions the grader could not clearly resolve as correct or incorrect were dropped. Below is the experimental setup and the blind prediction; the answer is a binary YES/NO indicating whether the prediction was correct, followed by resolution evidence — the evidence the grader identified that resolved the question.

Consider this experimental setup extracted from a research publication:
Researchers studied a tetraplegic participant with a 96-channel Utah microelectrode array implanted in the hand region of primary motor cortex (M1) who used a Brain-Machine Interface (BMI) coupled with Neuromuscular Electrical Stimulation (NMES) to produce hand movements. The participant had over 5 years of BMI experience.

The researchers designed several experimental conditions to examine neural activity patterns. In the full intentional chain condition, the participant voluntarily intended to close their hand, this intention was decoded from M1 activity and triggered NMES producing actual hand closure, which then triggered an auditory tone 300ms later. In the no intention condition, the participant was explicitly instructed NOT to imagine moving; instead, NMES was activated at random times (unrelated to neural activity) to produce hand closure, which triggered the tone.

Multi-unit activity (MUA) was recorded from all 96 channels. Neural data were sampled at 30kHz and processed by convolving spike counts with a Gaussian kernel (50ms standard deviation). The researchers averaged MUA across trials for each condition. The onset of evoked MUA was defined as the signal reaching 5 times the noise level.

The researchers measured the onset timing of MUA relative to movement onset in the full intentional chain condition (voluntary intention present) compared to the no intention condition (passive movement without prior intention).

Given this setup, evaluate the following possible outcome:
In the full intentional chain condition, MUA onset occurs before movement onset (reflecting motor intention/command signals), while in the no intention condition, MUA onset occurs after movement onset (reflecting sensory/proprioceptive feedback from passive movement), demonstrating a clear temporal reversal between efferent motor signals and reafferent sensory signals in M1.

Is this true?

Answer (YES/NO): YES